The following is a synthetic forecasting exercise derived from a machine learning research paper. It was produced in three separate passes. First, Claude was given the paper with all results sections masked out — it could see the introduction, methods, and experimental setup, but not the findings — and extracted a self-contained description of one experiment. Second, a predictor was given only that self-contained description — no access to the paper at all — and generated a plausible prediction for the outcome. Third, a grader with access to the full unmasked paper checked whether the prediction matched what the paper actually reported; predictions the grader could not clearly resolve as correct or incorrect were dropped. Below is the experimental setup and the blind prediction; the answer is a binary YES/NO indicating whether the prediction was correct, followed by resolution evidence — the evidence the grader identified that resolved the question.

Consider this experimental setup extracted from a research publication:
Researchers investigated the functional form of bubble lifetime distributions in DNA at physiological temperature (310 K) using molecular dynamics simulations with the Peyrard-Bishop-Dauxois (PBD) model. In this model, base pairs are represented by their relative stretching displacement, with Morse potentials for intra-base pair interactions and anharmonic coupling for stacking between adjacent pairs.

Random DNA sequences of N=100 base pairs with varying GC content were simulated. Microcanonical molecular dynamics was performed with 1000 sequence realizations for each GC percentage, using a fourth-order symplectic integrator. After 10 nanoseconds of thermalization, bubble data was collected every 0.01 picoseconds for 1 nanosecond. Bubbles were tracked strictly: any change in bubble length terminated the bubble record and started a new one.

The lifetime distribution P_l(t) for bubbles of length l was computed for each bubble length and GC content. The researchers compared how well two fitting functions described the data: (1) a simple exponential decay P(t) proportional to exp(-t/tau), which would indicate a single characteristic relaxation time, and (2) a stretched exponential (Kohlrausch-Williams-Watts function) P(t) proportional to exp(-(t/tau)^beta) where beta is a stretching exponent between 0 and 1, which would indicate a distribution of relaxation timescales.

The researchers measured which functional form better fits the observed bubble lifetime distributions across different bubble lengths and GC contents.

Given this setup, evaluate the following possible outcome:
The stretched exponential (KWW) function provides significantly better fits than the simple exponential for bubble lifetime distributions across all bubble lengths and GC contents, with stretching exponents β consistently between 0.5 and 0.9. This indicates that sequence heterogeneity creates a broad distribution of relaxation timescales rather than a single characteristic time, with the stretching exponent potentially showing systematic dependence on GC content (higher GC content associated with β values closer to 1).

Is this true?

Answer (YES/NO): NO